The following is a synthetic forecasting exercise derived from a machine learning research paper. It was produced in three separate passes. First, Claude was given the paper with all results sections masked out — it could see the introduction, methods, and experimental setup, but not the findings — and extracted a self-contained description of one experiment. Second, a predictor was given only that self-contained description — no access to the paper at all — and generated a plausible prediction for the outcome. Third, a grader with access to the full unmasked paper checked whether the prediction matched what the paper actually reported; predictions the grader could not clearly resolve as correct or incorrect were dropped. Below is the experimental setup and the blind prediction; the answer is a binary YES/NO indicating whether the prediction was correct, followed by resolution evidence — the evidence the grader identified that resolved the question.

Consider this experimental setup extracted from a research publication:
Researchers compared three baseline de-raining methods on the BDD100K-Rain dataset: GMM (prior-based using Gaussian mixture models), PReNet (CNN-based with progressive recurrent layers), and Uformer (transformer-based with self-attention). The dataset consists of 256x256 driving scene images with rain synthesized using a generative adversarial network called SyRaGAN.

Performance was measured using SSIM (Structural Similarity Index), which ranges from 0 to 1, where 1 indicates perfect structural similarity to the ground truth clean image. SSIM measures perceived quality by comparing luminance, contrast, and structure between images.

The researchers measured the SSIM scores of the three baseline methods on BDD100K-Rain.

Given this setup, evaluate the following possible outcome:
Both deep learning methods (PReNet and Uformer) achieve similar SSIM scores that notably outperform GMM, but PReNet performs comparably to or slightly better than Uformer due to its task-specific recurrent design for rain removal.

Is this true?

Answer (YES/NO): NO